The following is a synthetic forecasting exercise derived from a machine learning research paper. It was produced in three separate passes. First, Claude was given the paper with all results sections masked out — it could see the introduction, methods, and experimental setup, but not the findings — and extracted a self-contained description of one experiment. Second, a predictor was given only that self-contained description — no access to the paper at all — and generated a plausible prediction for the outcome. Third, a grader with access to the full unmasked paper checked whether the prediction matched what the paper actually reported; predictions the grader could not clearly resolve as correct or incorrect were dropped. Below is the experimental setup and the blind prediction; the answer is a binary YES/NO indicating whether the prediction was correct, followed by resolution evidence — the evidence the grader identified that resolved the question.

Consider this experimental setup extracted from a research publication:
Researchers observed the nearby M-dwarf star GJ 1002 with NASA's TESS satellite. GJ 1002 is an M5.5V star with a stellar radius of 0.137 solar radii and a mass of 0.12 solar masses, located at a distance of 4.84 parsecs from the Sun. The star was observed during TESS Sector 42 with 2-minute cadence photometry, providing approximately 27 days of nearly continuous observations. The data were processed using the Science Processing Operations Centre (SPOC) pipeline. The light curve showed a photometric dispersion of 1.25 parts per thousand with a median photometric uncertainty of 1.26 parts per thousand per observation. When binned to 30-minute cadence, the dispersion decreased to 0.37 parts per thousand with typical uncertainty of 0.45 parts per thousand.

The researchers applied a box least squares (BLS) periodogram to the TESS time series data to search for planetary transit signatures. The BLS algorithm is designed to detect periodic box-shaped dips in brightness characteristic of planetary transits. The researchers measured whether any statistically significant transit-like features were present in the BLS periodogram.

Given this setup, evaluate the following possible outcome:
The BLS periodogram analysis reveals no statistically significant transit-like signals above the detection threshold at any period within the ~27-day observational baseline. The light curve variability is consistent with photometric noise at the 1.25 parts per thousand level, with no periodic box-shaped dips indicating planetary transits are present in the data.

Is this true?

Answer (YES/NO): YES